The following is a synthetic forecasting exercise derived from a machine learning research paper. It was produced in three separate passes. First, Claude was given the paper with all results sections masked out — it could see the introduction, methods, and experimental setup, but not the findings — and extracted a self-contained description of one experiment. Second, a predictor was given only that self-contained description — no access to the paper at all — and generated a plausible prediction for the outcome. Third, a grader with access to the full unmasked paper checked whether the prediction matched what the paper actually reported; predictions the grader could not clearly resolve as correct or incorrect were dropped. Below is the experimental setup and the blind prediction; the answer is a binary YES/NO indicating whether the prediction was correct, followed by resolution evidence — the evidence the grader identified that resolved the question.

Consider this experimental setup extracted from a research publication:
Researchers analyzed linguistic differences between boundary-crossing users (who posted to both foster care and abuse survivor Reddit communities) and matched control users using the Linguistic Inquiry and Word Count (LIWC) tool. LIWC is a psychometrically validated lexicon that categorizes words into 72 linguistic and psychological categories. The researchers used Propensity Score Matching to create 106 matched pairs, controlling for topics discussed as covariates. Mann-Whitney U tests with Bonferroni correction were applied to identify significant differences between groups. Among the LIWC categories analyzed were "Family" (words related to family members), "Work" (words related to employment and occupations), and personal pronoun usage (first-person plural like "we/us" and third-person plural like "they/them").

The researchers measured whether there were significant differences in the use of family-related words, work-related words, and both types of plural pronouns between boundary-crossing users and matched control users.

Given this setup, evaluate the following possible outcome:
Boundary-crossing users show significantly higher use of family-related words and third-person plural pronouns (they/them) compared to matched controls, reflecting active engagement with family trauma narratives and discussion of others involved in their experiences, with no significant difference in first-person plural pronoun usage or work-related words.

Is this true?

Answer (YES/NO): NO